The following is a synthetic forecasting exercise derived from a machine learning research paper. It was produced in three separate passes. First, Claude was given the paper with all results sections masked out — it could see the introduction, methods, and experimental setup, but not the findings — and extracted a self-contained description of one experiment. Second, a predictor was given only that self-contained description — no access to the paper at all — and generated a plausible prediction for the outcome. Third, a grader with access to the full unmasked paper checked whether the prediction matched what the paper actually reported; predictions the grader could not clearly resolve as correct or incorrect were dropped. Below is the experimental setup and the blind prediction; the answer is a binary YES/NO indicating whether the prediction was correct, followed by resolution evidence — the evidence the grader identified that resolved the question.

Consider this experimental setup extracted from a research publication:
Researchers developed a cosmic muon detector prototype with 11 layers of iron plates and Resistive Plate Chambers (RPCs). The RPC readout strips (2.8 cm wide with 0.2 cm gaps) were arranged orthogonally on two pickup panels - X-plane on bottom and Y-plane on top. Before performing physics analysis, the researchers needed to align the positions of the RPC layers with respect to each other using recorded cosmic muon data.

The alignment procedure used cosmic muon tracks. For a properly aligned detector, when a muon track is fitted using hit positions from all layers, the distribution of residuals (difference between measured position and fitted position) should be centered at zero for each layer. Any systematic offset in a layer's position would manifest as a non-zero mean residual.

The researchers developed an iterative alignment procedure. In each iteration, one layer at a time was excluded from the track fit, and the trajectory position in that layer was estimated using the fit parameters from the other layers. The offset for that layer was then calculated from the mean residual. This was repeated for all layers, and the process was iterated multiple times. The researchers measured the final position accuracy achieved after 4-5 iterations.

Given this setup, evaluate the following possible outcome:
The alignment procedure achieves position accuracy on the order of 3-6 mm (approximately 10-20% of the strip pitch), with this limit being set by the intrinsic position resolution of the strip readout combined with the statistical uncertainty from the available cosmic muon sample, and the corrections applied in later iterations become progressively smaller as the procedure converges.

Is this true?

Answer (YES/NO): NO